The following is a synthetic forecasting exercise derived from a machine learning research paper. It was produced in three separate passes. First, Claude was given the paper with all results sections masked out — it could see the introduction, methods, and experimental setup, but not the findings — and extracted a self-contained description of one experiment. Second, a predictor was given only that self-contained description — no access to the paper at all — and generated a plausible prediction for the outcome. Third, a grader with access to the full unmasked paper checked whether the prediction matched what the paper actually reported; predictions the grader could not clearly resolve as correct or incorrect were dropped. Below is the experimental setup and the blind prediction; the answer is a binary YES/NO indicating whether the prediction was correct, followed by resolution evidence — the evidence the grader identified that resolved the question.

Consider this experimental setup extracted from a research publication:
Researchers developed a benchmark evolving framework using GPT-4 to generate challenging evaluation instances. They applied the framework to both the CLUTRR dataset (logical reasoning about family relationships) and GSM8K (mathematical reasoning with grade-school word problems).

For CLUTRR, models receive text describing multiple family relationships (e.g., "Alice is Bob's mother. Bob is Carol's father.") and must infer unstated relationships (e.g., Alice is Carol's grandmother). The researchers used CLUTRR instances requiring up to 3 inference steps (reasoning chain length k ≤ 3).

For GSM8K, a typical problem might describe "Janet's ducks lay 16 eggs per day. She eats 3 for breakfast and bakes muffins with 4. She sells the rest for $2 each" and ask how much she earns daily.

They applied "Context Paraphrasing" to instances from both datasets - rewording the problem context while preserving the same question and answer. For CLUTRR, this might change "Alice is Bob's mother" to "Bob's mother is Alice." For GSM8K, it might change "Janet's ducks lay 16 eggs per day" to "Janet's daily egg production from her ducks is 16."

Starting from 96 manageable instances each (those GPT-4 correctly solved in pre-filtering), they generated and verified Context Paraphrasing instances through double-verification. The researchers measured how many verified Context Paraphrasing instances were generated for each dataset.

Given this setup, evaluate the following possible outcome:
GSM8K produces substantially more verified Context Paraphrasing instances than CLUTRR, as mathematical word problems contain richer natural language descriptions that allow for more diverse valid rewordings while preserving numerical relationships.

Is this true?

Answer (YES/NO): YES